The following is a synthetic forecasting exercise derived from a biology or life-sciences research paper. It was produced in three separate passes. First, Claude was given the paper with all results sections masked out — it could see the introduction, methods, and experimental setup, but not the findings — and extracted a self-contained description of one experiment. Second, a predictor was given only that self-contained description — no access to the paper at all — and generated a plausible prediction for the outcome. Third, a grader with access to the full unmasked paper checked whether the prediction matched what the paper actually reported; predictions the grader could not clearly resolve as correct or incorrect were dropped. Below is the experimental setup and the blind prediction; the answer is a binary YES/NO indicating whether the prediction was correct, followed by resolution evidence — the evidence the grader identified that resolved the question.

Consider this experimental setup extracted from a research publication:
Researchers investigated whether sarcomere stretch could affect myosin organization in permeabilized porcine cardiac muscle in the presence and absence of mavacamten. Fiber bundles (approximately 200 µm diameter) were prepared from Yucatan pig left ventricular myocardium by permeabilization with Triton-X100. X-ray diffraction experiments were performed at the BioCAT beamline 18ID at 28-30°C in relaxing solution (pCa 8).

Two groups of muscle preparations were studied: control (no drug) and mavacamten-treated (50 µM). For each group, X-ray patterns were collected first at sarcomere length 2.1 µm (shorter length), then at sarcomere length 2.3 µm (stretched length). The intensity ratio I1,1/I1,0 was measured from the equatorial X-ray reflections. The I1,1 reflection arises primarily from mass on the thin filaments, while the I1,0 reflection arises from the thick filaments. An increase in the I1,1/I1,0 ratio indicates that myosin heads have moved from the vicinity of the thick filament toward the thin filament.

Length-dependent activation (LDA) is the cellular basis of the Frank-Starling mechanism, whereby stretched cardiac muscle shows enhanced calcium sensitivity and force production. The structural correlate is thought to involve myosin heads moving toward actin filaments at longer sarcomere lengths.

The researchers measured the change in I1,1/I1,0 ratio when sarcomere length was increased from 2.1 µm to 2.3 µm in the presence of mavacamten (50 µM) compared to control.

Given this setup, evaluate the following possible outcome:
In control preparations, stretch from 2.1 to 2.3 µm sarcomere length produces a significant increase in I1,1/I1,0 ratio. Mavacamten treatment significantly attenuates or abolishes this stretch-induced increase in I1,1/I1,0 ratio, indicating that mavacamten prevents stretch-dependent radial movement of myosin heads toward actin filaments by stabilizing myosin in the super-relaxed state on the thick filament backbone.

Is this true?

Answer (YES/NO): NO